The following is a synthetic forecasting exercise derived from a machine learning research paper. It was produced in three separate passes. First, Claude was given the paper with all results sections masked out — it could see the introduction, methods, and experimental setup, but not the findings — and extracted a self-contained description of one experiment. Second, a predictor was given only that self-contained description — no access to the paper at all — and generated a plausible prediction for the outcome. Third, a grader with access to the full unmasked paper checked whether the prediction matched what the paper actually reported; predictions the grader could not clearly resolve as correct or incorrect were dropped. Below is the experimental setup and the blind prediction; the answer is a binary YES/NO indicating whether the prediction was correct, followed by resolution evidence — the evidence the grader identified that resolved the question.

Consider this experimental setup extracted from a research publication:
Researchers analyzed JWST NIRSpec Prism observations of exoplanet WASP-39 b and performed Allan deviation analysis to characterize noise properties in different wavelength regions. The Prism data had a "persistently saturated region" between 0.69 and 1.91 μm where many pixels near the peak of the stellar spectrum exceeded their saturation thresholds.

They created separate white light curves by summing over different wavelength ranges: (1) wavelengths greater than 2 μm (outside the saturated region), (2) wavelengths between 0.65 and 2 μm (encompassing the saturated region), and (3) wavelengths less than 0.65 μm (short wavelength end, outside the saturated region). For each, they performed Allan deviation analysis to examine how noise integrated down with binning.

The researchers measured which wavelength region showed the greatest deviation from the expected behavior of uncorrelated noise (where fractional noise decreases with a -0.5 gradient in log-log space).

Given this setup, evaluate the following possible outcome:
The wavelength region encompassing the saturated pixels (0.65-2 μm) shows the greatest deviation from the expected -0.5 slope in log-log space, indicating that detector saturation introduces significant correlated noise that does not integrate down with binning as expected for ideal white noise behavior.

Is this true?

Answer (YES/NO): YES